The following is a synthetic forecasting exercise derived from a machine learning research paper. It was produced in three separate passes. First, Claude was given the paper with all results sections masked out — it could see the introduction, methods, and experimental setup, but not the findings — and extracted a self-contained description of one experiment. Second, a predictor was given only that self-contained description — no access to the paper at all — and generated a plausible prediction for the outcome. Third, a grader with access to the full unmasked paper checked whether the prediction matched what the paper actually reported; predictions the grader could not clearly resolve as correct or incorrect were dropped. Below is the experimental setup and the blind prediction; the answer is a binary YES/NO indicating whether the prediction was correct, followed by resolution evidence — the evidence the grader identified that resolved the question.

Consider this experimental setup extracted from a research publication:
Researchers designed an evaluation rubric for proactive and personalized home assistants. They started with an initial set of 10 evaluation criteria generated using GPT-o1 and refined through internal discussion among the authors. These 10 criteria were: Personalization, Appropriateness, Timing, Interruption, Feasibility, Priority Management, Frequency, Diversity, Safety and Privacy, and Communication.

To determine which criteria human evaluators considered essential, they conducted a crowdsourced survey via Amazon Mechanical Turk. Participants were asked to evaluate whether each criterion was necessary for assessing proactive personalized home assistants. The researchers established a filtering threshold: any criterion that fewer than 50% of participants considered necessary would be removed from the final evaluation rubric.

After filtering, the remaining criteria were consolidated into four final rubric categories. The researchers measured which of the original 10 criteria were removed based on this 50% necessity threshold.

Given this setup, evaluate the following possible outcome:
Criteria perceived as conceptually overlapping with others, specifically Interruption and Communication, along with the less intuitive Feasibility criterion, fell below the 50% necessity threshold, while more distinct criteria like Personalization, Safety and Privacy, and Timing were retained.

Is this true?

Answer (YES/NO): NO